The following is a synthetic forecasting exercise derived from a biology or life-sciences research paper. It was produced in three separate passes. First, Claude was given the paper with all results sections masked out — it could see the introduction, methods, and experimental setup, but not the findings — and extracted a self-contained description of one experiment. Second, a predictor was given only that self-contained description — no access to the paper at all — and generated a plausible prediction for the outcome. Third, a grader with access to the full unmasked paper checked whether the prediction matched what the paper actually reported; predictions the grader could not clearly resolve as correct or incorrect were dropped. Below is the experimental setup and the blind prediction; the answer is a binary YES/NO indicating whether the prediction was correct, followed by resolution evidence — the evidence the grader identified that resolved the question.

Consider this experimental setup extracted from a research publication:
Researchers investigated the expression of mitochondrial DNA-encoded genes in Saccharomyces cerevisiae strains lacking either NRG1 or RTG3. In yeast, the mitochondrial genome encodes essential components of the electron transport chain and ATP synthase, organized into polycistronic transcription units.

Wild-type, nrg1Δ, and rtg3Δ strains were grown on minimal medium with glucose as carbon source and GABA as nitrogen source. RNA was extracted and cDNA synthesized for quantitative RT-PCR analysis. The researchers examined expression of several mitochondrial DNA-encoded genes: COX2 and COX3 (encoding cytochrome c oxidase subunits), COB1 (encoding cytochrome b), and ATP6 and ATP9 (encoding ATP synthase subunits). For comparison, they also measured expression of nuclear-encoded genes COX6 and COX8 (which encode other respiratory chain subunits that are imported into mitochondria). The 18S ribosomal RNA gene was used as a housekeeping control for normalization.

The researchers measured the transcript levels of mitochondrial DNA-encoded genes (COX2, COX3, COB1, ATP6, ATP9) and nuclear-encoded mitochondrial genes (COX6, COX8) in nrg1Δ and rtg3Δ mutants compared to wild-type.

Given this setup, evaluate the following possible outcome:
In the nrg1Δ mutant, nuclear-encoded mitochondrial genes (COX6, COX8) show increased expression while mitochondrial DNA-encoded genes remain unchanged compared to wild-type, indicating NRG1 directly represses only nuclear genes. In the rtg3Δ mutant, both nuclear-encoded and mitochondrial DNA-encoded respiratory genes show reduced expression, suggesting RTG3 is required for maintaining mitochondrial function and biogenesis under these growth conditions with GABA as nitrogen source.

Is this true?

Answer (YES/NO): NO